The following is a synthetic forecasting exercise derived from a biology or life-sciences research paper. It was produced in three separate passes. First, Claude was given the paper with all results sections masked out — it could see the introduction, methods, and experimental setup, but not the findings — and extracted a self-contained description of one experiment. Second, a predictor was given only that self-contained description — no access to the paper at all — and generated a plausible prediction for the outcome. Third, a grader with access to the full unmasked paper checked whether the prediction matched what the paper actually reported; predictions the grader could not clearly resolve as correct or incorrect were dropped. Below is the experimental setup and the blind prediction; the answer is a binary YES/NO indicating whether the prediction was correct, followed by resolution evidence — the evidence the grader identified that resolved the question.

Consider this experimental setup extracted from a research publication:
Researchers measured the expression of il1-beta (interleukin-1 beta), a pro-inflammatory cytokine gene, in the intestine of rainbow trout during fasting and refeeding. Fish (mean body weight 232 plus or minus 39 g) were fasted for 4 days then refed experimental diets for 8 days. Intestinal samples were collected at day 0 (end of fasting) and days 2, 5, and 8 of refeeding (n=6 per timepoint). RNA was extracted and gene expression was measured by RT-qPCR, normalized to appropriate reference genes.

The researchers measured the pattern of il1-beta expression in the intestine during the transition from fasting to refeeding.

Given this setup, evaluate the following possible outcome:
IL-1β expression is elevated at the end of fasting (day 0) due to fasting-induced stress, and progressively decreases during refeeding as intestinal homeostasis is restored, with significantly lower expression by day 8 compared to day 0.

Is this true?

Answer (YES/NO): NO